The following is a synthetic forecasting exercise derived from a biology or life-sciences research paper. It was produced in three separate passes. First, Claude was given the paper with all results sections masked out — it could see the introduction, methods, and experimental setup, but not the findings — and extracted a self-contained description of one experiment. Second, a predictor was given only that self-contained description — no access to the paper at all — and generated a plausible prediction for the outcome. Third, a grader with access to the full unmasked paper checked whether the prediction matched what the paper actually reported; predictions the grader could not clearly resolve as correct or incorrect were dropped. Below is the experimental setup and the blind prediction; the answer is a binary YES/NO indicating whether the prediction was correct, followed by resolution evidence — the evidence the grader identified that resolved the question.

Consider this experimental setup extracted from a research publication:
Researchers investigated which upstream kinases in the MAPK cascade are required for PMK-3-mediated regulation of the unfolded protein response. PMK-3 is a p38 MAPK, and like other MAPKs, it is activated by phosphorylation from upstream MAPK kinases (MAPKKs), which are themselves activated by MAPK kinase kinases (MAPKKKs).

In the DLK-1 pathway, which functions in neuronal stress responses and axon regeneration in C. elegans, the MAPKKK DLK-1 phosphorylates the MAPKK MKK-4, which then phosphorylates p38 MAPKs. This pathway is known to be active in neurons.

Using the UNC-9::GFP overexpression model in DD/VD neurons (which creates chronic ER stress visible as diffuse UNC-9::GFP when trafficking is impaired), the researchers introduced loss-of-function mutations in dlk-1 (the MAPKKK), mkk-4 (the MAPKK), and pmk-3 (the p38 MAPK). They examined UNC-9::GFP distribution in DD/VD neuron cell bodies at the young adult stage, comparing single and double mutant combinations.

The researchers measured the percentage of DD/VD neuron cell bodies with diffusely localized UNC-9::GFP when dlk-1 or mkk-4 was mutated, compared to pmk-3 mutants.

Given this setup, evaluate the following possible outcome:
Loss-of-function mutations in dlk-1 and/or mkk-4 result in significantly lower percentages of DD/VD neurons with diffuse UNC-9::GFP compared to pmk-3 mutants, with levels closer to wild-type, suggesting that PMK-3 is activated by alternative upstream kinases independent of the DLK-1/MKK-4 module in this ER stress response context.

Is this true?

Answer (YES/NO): YES